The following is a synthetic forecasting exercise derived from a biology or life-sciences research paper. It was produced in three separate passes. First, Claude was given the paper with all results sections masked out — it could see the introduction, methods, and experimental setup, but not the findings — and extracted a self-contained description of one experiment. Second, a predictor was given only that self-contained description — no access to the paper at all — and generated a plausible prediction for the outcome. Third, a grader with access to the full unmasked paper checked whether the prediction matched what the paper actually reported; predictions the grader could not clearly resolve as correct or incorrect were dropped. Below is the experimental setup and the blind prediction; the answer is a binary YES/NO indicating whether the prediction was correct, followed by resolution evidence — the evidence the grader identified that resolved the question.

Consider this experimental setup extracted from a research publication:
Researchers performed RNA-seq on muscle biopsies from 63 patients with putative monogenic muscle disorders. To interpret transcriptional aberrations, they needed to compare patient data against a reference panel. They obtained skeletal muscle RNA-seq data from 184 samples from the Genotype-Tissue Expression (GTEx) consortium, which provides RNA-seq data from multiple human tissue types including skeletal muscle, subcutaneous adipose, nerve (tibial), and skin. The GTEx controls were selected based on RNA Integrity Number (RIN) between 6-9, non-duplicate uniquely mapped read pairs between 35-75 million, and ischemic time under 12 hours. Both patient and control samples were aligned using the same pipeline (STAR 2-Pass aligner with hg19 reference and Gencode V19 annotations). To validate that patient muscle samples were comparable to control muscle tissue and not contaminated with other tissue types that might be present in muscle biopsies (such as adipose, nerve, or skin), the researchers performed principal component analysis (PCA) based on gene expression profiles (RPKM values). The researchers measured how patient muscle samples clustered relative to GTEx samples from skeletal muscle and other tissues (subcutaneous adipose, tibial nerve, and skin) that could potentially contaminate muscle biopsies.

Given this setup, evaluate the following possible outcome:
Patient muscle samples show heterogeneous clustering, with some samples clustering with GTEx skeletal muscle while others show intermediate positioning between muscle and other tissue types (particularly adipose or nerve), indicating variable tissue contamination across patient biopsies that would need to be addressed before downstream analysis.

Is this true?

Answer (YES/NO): NO